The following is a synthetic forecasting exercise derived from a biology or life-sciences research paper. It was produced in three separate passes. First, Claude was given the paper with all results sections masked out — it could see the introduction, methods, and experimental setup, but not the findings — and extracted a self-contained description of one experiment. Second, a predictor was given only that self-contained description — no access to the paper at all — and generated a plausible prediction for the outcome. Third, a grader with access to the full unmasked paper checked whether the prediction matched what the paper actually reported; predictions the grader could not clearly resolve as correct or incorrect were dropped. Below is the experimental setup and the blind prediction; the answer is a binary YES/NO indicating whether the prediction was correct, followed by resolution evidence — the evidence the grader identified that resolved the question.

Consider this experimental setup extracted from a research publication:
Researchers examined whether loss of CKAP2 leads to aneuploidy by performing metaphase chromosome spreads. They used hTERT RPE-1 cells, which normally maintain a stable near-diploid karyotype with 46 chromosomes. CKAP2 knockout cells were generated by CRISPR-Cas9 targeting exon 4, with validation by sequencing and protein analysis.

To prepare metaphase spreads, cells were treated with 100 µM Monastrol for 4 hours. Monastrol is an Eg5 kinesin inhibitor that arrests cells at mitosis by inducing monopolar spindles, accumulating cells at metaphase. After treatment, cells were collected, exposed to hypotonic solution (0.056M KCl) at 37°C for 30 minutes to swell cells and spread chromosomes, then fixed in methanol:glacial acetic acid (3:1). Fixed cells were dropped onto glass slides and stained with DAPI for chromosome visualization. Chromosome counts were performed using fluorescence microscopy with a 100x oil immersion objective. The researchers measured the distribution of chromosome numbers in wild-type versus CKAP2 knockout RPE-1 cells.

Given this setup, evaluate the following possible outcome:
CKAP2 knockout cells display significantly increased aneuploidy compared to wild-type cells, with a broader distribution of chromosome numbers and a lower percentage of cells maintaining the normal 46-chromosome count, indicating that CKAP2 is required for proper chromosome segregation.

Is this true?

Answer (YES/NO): YES